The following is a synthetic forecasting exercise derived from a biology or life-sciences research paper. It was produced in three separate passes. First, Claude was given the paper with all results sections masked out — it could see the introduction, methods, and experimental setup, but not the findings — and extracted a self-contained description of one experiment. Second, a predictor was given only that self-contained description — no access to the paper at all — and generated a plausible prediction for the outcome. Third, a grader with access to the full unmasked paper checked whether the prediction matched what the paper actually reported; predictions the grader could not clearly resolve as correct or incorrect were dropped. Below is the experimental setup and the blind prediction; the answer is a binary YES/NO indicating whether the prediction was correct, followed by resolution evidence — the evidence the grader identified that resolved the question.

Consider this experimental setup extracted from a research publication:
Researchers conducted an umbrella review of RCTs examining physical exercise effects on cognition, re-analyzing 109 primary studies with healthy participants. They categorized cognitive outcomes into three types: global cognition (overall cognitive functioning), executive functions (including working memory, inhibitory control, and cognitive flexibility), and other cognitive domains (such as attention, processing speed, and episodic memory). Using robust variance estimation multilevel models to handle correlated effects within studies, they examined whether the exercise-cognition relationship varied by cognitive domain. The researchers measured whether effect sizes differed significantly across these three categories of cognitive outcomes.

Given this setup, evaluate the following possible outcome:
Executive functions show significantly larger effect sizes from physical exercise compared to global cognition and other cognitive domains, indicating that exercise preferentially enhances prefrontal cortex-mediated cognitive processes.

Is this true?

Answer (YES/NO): NO